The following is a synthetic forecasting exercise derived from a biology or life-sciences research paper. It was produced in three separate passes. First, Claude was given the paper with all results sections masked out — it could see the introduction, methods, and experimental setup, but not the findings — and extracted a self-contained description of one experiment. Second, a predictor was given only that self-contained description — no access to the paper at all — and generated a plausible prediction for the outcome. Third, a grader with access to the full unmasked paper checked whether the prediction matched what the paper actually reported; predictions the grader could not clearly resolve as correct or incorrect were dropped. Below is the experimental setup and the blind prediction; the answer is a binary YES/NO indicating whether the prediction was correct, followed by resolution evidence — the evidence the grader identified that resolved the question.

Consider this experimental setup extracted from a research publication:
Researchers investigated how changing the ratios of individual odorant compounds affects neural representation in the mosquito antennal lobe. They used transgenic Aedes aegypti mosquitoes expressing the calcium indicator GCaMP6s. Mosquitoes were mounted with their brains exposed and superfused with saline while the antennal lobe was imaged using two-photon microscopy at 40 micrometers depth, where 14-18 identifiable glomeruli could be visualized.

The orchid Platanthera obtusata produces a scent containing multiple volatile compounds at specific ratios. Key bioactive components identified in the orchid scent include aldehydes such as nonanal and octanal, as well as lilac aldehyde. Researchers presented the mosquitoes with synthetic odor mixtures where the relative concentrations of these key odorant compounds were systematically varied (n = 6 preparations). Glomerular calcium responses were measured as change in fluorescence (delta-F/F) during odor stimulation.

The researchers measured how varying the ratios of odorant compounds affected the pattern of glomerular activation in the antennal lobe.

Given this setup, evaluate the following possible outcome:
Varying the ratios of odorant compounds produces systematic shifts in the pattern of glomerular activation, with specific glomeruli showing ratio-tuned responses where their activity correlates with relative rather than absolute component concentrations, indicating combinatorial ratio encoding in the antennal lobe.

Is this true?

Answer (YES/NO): NO